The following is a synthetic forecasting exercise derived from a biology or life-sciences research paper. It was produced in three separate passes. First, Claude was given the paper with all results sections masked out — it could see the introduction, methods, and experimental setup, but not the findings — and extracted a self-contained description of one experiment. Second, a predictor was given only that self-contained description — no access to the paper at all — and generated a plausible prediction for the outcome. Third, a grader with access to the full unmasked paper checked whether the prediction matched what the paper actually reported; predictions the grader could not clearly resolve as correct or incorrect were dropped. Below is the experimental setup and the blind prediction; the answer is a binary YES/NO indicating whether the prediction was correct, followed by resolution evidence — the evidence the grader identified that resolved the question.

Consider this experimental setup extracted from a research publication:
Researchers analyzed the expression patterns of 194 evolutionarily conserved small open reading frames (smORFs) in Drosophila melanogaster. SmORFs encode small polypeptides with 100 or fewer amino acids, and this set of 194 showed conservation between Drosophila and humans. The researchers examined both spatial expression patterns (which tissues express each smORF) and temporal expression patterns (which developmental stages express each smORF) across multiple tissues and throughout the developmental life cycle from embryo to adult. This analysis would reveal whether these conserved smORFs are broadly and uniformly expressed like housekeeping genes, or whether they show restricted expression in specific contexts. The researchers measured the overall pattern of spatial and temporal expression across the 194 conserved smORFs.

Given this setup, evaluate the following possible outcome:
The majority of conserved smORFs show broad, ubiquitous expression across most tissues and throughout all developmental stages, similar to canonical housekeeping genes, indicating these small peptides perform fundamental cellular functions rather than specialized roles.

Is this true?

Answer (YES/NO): NO